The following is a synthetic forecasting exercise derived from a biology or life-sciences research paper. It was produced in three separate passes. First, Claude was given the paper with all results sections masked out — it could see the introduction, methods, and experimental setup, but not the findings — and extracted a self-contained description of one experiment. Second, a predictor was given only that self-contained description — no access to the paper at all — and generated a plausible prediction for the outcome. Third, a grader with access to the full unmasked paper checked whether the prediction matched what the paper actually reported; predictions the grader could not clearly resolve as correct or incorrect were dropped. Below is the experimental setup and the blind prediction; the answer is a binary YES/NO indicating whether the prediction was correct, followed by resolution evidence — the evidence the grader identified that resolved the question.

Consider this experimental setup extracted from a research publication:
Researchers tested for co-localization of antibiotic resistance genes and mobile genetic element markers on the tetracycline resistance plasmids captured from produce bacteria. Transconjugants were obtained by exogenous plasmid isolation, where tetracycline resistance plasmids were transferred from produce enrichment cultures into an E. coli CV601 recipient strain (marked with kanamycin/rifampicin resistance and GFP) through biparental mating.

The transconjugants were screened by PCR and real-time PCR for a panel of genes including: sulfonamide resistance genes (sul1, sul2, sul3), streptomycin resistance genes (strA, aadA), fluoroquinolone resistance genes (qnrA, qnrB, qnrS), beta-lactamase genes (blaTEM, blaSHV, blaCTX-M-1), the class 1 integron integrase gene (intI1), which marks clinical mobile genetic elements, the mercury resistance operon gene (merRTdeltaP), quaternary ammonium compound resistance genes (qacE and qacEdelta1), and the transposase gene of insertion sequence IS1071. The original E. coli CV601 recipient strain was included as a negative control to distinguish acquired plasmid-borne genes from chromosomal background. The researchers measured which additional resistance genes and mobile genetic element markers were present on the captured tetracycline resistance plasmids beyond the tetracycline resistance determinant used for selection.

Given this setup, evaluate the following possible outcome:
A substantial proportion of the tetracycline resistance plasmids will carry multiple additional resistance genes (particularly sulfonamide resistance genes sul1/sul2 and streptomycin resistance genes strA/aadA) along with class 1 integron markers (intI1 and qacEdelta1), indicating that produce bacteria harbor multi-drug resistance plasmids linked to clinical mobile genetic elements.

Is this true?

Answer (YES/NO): NO